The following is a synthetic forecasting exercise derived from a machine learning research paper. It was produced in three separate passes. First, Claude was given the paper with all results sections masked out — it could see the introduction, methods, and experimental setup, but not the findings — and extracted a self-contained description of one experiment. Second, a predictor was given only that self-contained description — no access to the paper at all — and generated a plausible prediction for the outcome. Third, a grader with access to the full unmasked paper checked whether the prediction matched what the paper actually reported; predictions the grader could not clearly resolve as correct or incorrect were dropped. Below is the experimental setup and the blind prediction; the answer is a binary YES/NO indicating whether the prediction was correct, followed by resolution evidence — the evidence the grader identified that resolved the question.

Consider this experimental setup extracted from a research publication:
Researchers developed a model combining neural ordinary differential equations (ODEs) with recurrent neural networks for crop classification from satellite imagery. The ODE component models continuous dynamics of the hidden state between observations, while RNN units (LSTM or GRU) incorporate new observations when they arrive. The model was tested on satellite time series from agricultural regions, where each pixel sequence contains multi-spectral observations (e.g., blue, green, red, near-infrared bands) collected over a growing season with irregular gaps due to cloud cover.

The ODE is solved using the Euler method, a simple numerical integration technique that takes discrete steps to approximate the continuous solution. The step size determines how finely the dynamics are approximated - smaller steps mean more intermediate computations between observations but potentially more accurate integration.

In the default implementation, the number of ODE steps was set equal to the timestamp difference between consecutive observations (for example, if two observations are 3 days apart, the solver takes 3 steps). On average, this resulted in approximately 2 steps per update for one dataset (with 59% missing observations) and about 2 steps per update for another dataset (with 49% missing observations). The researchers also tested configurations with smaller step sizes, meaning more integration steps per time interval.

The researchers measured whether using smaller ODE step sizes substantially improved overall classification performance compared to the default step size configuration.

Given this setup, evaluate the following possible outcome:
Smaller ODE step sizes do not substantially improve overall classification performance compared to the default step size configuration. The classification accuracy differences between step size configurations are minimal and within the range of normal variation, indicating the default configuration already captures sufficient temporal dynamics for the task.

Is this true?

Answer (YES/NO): YES